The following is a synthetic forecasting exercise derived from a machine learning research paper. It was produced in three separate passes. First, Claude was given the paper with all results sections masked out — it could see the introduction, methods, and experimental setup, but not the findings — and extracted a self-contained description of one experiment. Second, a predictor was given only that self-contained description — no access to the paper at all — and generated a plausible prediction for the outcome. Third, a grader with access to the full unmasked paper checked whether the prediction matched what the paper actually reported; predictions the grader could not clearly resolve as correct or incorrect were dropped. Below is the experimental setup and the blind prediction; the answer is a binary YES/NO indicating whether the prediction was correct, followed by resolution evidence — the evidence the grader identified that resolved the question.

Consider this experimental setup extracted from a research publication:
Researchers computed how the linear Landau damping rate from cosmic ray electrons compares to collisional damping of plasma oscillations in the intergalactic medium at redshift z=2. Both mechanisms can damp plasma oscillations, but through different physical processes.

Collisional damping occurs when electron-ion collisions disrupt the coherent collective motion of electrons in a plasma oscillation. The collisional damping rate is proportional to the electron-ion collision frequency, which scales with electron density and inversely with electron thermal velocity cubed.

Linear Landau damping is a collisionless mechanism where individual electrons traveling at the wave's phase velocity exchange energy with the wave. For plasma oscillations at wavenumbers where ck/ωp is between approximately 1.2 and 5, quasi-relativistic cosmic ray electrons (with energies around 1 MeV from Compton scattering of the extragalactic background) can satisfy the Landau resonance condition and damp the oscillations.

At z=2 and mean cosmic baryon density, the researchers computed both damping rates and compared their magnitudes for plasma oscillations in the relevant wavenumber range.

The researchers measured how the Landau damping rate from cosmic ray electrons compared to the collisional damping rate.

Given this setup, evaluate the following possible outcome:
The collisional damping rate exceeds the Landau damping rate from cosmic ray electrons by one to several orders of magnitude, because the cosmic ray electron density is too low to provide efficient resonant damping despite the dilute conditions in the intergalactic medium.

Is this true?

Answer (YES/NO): NO